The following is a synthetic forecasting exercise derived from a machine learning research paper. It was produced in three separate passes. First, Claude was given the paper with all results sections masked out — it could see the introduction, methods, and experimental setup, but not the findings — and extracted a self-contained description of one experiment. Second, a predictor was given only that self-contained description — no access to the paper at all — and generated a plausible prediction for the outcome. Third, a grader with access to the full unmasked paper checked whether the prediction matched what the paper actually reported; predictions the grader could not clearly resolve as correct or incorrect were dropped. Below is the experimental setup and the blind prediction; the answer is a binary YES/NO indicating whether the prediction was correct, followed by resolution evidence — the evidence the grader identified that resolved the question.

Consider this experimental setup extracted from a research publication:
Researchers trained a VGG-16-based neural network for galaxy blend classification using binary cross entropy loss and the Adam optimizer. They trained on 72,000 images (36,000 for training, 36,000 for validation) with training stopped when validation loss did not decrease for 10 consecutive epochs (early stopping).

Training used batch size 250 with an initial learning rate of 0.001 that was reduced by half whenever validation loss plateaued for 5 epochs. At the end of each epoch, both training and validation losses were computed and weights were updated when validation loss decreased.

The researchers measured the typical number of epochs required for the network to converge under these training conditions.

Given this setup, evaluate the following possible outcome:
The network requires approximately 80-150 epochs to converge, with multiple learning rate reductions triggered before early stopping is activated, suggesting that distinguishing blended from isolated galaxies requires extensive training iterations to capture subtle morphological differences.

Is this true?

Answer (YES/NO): NO